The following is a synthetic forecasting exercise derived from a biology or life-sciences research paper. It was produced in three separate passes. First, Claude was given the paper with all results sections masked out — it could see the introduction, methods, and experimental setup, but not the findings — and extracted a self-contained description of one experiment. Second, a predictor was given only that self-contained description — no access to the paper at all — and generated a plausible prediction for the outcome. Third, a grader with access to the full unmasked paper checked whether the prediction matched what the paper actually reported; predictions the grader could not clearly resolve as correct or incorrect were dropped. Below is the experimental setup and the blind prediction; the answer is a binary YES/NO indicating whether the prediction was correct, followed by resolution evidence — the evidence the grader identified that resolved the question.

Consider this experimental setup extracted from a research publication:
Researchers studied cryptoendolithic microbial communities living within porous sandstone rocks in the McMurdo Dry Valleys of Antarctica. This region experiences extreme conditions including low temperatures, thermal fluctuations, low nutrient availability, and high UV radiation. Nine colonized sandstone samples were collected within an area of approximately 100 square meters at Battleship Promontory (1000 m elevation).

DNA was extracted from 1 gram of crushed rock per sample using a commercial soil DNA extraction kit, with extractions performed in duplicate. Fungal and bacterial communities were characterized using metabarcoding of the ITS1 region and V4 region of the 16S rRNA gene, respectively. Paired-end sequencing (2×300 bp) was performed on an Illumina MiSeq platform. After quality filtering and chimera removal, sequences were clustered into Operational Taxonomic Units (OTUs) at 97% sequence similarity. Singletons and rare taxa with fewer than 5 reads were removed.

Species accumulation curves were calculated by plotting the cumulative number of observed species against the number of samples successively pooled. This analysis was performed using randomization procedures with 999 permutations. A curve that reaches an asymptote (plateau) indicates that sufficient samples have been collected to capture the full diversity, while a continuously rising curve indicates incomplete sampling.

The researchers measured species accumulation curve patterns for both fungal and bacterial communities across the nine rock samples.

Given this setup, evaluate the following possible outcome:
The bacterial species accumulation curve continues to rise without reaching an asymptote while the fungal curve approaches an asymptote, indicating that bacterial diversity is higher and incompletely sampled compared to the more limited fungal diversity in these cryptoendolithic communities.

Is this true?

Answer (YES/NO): YES